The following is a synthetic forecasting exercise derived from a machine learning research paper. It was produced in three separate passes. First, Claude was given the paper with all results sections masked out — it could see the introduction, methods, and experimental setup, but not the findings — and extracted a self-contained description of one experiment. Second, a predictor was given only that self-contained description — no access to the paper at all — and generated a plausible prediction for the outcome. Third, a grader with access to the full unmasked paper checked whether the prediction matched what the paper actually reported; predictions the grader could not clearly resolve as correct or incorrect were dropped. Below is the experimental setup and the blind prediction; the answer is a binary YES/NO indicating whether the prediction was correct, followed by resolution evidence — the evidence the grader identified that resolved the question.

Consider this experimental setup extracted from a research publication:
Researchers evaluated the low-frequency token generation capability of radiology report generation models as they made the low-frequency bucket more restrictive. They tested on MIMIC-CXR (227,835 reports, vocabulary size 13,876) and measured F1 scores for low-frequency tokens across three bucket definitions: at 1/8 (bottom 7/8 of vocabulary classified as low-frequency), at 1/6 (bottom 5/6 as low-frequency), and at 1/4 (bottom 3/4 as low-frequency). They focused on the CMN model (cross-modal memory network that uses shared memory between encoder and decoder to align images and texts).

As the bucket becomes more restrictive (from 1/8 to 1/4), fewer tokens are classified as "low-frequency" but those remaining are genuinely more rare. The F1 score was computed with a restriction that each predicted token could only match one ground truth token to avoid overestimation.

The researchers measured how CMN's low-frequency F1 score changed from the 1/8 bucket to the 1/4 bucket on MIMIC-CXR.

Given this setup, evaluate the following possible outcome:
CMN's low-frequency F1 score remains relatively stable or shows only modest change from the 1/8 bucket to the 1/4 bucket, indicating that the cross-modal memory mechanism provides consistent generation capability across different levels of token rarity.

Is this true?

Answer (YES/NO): NO